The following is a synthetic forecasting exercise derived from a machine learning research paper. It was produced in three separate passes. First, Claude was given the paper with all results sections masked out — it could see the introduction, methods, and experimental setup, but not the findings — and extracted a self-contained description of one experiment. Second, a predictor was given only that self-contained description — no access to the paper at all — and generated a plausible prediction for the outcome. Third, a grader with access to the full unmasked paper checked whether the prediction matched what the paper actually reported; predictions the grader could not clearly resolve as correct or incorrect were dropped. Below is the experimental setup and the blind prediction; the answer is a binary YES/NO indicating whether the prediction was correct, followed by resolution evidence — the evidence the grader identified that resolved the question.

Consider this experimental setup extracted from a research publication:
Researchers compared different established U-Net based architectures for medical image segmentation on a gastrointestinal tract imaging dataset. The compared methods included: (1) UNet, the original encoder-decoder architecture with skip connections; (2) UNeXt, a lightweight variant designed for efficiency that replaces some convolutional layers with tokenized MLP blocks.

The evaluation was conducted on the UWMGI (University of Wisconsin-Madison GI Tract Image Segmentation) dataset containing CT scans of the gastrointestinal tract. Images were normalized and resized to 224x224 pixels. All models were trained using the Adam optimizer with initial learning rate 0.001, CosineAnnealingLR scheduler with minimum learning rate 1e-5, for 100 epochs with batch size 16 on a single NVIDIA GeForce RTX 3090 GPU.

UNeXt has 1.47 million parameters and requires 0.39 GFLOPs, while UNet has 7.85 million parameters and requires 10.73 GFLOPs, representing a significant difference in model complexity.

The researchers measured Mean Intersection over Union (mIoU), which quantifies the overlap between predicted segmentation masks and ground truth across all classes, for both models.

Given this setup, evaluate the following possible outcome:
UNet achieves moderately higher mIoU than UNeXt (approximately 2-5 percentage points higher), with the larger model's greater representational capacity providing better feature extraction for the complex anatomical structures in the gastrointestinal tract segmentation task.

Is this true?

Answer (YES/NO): NO